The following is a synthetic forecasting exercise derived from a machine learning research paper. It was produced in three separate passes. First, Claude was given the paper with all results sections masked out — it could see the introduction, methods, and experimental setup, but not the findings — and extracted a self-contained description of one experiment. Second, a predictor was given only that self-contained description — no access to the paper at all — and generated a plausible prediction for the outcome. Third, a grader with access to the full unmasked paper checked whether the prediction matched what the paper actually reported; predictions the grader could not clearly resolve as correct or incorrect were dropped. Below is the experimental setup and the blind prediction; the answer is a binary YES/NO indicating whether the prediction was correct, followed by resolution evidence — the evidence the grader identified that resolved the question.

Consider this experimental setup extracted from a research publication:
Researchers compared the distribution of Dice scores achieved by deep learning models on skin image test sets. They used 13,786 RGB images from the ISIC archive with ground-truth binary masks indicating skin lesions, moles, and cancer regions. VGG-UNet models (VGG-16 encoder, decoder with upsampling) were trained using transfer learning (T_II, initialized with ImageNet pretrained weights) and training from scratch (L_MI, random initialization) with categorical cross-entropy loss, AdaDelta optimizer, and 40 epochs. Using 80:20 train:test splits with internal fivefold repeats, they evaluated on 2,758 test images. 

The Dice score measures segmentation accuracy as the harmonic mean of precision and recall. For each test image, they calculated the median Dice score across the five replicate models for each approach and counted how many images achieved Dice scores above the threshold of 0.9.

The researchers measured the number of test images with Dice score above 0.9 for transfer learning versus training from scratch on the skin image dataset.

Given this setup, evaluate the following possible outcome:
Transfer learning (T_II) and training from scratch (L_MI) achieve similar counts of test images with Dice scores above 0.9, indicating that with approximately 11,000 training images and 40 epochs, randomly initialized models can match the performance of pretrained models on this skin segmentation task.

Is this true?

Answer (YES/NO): NO